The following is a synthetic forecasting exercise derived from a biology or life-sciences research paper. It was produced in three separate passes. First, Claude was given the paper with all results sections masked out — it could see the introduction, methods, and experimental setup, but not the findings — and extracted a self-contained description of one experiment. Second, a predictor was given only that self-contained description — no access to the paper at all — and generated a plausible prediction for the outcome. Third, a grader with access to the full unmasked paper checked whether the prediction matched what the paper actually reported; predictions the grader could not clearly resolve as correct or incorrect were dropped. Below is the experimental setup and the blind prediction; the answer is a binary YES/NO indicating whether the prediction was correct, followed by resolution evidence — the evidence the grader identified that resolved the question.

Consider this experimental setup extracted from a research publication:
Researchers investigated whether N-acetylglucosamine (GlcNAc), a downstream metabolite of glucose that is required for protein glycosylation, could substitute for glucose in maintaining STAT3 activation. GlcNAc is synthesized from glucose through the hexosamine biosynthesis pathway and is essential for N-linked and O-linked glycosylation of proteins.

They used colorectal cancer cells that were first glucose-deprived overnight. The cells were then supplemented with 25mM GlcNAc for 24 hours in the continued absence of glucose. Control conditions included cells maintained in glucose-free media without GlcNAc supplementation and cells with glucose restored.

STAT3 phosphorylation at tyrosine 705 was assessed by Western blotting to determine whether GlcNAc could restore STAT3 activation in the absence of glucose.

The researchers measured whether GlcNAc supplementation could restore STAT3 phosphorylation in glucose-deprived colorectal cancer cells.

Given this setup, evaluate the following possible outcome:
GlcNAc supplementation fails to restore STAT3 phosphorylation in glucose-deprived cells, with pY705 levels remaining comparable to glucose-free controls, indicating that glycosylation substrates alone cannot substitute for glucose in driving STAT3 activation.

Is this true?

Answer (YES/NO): NO